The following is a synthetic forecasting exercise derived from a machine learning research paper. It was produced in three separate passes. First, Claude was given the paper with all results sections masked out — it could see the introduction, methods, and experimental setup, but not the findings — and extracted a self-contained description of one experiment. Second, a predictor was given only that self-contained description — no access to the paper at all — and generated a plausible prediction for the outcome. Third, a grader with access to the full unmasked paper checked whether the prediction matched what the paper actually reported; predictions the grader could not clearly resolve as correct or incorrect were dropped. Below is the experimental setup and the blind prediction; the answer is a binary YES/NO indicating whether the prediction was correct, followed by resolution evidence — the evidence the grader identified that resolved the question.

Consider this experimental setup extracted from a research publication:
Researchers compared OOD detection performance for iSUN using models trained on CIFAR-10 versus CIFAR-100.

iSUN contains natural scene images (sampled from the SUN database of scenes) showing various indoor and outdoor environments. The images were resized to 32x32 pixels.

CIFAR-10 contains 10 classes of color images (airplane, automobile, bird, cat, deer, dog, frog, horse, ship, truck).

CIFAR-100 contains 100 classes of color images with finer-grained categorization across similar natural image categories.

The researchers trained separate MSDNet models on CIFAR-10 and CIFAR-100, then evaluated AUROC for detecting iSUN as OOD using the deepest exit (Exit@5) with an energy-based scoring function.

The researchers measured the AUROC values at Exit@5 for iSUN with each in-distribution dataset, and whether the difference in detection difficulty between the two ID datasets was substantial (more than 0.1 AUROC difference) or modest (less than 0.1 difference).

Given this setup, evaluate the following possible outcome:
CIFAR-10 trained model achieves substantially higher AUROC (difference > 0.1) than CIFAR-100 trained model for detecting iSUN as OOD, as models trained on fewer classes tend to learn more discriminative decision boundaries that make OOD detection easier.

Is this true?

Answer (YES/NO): YES